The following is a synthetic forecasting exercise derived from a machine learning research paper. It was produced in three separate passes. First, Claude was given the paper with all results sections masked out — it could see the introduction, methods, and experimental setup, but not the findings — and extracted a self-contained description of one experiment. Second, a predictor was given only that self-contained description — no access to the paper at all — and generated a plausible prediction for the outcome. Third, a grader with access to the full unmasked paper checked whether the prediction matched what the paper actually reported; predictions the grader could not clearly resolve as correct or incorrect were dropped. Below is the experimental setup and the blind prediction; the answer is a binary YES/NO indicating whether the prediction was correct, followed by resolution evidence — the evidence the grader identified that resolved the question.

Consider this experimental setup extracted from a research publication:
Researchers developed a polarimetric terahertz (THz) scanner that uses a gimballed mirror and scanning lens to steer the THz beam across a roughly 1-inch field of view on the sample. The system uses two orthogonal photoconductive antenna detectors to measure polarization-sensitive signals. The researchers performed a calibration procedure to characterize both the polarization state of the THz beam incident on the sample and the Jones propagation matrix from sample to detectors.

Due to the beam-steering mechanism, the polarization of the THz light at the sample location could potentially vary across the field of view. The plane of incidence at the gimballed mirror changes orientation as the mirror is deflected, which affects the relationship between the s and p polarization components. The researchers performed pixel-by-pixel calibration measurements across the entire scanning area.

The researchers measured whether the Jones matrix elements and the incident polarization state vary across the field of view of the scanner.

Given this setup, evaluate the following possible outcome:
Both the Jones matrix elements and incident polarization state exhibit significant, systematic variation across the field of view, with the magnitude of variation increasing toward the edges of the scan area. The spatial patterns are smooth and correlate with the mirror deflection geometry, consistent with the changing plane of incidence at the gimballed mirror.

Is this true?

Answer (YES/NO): YES